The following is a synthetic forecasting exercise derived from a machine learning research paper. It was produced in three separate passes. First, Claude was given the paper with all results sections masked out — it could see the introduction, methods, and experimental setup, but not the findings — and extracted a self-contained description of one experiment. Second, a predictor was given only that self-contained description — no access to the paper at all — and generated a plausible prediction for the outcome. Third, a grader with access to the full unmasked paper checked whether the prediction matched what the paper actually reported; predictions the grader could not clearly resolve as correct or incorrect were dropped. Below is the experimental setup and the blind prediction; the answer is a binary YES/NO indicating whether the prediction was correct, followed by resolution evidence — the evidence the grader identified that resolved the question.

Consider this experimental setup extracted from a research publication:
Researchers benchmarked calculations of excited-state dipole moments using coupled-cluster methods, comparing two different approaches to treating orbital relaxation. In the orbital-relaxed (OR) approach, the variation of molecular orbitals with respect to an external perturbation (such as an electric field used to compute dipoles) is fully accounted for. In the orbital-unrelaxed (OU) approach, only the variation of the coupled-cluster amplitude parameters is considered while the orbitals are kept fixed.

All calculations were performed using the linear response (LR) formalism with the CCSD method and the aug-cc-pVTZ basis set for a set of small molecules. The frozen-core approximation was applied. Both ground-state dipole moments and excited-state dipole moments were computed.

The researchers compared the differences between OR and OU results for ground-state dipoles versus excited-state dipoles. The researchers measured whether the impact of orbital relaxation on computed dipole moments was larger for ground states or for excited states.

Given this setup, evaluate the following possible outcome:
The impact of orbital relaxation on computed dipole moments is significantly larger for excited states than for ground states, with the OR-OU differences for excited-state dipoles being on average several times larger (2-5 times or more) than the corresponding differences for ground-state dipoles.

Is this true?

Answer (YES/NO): YES